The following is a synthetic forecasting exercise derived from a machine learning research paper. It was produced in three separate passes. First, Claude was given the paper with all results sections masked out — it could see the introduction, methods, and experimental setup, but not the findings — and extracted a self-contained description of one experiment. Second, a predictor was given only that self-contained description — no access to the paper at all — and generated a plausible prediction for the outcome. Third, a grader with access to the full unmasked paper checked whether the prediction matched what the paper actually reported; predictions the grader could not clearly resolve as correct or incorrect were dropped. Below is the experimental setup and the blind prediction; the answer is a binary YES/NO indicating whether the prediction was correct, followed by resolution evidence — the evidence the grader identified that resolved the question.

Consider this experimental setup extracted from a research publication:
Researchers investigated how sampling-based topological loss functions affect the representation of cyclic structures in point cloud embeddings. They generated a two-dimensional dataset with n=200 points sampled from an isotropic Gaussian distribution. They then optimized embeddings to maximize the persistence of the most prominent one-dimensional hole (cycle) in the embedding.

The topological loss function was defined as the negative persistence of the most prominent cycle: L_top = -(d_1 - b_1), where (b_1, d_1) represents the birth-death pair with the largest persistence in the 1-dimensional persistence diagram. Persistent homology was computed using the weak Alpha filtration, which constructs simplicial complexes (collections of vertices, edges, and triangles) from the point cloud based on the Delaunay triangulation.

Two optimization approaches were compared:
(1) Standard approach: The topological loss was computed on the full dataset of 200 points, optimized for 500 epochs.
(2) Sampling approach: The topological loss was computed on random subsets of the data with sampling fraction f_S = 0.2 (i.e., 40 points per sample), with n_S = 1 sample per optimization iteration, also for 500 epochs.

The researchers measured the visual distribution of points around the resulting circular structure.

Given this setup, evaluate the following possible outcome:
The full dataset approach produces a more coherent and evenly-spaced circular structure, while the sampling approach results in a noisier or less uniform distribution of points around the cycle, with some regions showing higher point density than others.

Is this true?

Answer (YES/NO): NO